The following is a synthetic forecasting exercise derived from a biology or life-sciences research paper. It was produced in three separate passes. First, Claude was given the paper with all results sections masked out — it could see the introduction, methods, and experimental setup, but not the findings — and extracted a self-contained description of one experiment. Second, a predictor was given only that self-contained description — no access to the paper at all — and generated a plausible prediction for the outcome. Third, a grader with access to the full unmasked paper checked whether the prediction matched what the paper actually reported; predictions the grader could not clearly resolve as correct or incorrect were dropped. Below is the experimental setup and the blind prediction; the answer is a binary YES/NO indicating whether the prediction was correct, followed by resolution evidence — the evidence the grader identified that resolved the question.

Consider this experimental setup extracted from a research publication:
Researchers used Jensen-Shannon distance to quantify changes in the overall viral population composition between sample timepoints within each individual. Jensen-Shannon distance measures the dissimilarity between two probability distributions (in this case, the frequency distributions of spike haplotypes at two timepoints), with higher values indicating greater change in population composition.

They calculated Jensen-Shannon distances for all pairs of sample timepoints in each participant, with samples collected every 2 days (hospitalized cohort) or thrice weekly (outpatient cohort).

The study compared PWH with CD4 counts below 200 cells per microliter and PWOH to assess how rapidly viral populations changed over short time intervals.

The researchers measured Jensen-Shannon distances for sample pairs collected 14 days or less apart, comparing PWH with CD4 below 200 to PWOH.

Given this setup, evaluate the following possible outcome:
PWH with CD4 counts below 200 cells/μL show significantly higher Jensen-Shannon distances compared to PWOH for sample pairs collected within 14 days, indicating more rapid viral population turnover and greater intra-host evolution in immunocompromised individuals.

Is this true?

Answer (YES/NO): YES